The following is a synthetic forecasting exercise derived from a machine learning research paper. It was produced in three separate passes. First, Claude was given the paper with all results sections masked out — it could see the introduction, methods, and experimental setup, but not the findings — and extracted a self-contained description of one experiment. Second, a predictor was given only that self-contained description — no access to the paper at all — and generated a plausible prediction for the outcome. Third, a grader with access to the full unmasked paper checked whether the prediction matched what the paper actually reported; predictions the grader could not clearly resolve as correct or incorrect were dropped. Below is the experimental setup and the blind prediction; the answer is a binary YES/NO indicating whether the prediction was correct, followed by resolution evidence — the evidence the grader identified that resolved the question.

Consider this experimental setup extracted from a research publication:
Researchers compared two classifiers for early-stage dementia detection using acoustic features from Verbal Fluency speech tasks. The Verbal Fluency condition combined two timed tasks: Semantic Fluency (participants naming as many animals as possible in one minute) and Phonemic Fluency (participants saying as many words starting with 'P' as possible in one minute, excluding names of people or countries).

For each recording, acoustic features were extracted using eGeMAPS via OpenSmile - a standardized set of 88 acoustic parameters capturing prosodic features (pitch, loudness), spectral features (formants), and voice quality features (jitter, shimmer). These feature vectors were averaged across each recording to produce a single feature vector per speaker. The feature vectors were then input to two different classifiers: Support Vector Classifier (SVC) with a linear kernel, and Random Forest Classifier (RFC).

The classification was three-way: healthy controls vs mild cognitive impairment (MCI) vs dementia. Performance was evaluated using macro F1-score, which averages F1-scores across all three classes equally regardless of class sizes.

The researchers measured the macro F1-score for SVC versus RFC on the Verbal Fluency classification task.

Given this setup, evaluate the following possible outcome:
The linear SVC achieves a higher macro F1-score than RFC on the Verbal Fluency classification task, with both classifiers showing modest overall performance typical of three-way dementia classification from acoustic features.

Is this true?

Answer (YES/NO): YES